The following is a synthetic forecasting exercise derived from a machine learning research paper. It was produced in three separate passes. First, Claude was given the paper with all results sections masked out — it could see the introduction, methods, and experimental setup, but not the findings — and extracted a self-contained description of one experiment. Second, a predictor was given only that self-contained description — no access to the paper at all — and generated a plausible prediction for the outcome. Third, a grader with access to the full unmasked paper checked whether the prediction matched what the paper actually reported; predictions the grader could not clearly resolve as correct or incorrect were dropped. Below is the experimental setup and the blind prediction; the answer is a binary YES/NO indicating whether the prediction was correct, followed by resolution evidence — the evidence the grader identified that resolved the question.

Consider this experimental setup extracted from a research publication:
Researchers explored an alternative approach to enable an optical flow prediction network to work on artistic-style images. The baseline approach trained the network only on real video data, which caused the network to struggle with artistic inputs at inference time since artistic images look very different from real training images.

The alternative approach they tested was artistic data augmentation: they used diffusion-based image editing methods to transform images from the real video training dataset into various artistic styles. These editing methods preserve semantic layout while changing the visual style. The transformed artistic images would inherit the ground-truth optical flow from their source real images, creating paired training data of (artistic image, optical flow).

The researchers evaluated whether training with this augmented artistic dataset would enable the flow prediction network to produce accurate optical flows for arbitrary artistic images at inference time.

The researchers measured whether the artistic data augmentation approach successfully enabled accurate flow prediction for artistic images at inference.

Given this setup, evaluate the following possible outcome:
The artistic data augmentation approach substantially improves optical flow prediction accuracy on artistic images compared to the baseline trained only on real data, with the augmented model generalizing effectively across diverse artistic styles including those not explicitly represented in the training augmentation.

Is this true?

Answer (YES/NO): NO